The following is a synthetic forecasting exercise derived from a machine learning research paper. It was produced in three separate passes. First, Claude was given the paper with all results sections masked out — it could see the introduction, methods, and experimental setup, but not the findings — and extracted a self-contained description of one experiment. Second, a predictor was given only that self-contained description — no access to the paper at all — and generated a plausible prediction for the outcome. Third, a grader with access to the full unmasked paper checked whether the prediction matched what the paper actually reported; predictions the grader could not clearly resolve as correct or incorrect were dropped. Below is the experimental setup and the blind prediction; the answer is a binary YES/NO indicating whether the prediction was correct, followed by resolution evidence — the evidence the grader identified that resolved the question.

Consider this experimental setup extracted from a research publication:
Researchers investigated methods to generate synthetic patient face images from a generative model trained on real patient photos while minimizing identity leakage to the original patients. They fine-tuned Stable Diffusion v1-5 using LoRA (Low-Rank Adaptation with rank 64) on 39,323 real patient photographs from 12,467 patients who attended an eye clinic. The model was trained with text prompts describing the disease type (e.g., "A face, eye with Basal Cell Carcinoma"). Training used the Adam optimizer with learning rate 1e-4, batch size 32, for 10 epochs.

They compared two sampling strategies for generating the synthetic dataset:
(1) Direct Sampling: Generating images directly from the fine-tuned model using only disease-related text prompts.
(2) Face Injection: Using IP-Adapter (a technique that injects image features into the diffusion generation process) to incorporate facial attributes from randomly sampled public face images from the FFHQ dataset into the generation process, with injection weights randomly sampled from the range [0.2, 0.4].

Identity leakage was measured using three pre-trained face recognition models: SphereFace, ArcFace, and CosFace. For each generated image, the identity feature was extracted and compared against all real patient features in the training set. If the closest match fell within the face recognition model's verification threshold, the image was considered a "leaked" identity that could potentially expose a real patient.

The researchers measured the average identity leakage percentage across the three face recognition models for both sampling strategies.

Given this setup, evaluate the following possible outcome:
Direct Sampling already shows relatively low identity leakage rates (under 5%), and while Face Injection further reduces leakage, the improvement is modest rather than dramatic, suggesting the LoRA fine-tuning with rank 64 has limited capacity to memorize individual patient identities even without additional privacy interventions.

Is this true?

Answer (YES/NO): NO